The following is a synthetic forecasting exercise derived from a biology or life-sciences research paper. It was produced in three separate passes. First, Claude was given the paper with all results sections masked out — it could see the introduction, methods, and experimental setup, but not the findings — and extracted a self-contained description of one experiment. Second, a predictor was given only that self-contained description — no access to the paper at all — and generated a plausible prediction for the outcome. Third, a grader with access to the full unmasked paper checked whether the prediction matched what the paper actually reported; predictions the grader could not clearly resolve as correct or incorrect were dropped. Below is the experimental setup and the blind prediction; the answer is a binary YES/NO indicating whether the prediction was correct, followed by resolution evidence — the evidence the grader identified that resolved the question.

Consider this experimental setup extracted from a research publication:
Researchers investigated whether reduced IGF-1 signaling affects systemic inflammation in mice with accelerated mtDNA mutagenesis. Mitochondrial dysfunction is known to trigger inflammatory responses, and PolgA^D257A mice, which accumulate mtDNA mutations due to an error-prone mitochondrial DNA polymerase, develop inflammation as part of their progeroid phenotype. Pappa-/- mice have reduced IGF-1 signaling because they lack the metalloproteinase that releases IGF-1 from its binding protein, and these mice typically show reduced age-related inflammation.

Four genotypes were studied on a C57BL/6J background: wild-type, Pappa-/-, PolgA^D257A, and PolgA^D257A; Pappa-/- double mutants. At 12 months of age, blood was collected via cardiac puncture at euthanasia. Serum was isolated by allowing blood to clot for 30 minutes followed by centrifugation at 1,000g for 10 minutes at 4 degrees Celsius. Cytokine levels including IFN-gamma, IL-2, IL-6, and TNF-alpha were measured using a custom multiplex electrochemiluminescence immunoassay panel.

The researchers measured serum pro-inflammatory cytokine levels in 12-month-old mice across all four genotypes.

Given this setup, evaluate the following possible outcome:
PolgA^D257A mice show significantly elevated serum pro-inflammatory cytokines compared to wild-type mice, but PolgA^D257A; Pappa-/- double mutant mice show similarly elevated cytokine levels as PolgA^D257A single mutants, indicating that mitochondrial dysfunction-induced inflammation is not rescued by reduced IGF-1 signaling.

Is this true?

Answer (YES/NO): NO